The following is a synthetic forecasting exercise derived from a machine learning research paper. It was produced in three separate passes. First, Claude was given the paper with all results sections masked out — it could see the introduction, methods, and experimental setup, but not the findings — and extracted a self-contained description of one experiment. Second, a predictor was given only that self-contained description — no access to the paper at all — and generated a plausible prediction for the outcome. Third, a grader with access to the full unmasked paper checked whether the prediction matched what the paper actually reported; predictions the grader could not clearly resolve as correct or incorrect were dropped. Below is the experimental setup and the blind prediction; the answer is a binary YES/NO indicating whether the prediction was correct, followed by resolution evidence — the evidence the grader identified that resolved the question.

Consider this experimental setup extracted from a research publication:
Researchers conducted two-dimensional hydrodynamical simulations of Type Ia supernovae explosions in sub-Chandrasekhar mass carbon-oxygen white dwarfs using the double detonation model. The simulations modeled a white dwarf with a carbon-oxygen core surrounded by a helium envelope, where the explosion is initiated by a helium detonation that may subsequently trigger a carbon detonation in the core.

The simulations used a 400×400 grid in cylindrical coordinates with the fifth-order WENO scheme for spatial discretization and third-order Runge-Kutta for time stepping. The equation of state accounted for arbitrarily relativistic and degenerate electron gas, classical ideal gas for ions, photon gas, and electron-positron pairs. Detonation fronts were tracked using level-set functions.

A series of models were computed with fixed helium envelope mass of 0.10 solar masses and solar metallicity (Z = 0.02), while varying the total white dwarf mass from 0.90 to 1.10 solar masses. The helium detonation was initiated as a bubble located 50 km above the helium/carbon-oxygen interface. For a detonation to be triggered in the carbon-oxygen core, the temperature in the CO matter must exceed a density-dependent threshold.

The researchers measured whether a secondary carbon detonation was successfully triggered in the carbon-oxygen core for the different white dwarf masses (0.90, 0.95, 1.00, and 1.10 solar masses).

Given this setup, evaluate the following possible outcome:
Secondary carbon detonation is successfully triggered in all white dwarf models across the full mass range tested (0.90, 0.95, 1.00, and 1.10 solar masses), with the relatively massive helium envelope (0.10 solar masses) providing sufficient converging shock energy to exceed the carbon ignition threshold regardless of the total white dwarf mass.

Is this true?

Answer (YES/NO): NO